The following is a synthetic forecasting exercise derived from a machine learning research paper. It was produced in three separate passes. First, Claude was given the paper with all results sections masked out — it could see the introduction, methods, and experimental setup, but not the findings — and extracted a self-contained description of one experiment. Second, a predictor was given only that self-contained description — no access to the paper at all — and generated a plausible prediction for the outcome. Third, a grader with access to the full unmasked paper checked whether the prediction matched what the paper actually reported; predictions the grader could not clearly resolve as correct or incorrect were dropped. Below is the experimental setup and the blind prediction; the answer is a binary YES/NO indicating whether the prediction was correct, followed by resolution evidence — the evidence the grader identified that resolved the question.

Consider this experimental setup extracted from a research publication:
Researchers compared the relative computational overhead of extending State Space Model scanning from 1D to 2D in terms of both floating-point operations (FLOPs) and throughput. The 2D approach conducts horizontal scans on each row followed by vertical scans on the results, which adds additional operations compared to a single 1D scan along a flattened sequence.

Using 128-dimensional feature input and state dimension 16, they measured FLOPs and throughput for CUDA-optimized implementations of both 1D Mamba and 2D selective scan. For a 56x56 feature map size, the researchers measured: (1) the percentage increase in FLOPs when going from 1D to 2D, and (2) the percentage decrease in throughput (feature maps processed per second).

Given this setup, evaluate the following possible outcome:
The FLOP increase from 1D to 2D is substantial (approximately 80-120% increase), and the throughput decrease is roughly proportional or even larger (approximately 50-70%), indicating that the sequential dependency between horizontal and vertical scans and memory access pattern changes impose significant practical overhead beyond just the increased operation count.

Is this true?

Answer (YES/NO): NO